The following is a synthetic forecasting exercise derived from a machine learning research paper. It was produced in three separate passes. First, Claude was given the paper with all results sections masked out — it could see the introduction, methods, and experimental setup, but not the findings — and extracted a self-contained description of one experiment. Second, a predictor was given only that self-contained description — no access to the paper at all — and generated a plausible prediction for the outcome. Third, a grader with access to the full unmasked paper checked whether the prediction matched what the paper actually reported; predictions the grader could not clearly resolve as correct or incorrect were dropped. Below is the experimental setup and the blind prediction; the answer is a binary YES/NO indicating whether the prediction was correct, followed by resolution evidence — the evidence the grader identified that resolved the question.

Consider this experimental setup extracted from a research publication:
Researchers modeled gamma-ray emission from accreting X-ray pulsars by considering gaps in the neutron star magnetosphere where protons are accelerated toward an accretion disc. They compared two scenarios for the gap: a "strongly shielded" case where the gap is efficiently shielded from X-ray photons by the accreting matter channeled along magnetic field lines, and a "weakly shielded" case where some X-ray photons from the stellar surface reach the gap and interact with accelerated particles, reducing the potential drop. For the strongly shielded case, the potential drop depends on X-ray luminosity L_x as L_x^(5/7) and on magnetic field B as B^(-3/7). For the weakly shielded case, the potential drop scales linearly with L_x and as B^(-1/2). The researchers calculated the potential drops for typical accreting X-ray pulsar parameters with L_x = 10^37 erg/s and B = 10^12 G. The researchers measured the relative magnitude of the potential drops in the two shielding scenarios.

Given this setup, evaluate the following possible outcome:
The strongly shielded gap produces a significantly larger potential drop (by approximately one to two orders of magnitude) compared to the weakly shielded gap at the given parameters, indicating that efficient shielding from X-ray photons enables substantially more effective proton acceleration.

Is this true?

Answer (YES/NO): NO